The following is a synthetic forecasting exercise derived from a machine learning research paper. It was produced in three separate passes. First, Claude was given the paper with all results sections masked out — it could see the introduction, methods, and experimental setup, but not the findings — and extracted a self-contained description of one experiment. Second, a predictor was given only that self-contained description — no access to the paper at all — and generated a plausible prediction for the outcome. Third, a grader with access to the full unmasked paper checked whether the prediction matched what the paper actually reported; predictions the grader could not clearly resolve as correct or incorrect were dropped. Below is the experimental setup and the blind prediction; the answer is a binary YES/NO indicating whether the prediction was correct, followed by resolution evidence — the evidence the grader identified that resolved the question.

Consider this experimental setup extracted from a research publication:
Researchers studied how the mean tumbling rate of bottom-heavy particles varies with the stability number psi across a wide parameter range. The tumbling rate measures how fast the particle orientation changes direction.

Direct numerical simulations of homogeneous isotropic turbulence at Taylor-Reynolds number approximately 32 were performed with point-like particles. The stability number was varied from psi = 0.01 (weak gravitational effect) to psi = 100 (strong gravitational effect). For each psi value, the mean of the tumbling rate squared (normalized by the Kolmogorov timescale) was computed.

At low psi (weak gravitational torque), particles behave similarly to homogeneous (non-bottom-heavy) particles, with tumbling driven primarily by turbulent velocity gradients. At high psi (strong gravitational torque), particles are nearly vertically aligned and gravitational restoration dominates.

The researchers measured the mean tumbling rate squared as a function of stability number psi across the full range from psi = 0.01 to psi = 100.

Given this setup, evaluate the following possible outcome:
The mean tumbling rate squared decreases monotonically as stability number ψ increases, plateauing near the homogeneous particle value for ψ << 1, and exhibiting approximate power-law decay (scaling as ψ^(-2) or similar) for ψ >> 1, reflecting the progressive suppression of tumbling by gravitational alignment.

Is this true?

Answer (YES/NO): NO